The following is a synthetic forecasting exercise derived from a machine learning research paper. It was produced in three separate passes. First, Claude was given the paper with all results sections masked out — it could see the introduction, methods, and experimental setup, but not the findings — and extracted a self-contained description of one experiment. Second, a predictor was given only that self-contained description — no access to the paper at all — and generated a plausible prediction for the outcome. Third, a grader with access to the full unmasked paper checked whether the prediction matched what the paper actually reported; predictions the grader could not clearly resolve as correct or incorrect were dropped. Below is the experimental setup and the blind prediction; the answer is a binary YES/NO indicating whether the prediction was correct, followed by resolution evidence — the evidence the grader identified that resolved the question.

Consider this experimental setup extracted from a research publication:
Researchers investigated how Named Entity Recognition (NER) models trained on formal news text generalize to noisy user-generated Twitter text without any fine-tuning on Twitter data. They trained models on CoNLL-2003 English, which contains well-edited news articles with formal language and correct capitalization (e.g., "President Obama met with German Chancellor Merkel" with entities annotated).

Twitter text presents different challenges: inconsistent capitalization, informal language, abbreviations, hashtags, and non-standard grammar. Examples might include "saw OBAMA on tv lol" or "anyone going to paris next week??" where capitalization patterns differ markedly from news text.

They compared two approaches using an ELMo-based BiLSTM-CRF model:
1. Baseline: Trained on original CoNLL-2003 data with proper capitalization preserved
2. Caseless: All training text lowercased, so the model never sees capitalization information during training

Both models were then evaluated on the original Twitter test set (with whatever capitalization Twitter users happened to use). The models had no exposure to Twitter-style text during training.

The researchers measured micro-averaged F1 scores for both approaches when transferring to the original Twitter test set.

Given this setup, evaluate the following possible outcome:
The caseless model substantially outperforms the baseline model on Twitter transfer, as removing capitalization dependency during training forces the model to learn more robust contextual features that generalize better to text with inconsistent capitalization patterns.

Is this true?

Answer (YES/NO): NO